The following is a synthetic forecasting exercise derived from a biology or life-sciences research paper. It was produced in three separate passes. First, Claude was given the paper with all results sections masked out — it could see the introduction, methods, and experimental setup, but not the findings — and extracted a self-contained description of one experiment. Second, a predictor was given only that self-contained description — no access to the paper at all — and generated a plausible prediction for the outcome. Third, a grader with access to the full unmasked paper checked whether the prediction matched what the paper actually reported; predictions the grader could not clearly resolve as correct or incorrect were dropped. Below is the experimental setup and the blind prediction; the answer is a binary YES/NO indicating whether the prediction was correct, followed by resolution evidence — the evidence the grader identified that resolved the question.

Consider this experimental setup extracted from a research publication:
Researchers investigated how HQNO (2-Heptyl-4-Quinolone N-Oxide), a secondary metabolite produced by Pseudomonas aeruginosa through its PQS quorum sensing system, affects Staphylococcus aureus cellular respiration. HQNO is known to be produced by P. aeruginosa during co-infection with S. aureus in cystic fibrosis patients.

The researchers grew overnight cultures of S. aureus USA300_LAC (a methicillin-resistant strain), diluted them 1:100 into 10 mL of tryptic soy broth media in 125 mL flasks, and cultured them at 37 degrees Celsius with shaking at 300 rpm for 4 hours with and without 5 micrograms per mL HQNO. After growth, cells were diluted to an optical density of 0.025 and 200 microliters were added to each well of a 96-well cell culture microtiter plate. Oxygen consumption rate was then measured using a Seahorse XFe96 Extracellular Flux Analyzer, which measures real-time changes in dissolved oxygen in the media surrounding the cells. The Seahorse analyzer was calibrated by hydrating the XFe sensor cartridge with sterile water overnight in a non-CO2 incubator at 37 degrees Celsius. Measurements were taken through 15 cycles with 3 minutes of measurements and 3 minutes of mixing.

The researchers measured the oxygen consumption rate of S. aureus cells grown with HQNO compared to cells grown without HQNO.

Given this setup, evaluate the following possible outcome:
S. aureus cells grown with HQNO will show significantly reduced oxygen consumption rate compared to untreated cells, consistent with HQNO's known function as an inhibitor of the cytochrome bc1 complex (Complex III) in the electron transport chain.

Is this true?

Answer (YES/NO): YES